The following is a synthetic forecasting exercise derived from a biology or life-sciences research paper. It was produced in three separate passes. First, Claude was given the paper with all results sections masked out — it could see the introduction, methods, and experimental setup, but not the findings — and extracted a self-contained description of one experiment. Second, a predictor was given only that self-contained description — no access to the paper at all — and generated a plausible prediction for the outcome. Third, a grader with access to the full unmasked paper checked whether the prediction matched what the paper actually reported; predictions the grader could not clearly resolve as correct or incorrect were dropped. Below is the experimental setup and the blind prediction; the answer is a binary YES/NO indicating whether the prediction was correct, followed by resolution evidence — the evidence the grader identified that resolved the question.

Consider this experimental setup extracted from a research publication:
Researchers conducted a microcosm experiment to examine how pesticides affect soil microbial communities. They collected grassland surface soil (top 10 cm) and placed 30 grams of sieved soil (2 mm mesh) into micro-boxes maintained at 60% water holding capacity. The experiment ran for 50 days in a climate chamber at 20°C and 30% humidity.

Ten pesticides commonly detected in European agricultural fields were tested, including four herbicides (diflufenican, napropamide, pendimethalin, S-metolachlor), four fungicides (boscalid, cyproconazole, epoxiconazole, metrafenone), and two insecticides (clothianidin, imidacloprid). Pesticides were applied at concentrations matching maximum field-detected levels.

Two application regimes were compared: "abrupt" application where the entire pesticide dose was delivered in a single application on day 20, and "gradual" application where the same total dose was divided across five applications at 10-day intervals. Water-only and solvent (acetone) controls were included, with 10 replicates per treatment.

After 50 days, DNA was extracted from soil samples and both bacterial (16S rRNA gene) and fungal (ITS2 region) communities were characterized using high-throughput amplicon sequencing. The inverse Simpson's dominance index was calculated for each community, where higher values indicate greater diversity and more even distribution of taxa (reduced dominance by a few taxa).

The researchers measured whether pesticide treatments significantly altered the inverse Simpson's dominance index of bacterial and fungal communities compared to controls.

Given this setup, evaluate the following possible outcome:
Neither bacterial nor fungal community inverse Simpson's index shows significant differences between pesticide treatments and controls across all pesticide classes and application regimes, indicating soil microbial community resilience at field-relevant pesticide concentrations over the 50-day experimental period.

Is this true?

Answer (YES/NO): NO